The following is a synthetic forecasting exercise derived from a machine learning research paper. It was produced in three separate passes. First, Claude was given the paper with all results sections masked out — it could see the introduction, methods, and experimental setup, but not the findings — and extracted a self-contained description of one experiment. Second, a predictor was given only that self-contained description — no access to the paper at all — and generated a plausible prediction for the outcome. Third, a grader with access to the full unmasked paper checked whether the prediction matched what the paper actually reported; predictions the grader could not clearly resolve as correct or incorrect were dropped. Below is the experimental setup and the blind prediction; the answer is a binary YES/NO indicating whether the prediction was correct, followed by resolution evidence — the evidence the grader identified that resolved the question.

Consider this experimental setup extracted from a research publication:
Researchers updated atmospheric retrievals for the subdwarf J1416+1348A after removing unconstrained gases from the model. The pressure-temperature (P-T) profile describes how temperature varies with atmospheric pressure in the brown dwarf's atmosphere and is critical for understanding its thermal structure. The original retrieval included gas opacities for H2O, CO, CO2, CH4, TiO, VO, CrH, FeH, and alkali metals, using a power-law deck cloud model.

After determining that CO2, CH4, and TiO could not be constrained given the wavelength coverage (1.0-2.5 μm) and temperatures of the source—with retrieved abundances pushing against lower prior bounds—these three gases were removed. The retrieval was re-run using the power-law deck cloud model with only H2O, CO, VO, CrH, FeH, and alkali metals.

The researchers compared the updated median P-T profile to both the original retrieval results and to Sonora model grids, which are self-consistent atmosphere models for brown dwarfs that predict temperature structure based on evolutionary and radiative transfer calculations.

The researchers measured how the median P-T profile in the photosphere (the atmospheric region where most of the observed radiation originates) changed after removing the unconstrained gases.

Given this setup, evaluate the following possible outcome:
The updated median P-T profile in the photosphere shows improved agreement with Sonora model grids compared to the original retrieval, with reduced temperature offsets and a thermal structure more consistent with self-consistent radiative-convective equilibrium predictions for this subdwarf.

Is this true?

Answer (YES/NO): YES